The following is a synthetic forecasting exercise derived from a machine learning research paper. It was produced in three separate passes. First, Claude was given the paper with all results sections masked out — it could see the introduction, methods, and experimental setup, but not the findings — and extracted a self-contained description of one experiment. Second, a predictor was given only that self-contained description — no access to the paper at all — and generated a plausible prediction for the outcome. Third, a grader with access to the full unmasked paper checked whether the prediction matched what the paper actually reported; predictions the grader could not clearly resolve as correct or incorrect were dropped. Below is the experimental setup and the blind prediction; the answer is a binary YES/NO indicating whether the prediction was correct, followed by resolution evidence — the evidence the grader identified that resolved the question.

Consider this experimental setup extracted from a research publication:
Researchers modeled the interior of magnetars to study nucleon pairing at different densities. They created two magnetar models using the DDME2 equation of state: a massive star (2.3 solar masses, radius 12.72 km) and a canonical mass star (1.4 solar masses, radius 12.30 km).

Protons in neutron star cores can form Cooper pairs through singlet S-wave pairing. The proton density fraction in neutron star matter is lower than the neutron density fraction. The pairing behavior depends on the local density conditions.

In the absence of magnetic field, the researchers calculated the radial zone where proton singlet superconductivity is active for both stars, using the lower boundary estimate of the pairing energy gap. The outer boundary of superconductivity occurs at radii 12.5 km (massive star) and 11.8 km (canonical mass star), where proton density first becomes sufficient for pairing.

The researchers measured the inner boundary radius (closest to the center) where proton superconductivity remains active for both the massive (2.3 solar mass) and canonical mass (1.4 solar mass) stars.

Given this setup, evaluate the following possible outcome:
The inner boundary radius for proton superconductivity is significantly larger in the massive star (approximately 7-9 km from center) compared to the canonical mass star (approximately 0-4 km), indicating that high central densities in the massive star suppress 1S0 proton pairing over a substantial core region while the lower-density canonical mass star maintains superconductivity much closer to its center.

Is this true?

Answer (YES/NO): NO